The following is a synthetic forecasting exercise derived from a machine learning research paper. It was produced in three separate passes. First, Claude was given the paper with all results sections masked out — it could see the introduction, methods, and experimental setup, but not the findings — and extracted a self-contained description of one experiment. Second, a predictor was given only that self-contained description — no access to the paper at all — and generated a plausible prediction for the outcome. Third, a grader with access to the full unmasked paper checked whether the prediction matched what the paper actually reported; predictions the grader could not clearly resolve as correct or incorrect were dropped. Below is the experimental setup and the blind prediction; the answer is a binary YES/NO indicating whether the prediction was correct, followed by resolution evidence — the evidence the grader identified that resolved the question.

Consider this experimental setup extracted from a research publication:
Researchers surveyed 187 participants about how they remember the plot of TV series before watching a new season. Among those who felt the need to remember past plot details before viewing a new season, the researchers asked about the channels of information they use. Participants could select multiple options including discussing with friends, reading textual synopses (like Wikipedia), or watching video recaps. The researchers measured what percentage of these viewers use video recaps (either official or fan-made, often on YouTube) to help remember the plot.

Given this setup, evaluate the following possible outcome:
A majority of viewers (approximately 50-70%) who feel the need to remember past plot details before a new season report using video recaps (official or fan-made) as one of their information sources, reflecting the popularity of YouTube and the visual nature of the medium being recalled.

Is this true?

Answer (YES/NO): NO